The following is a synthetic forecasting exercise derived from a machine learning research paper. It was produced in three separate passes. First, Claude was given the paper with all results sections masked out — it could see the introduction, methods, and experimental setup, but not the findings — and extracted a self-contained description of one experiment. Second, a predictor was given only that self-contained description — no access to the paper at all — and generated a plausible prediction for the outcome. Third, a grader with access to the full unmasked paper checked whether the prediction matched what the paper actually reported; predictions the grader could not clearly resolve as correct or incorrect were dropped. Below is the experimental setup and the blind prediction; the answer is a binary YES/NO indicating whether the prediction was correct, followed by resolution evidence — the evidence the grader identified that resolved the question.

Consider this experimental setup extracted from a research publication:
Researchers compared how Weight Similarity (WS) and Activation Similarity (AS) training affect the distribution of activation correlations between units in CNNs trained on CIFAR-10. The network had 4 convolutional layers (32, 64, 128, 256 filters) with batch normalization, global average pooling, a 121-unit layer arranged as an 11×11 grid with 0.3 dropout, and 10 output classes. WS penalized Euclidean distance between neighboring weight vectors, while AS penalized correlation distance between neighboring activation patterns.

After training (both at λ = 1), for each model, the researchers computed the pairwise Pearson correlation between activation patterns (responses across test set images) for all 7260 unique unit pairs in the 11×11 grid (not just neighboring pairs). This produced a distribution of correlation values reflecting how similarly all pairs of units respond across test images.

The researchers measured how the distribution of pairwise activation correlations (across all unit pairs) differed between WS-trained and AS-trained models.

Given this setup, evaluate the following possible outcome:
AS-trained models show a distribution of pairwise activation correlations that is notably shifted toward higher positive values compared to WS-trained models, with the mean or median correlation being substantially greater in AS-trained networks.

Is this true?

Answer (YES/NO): NO